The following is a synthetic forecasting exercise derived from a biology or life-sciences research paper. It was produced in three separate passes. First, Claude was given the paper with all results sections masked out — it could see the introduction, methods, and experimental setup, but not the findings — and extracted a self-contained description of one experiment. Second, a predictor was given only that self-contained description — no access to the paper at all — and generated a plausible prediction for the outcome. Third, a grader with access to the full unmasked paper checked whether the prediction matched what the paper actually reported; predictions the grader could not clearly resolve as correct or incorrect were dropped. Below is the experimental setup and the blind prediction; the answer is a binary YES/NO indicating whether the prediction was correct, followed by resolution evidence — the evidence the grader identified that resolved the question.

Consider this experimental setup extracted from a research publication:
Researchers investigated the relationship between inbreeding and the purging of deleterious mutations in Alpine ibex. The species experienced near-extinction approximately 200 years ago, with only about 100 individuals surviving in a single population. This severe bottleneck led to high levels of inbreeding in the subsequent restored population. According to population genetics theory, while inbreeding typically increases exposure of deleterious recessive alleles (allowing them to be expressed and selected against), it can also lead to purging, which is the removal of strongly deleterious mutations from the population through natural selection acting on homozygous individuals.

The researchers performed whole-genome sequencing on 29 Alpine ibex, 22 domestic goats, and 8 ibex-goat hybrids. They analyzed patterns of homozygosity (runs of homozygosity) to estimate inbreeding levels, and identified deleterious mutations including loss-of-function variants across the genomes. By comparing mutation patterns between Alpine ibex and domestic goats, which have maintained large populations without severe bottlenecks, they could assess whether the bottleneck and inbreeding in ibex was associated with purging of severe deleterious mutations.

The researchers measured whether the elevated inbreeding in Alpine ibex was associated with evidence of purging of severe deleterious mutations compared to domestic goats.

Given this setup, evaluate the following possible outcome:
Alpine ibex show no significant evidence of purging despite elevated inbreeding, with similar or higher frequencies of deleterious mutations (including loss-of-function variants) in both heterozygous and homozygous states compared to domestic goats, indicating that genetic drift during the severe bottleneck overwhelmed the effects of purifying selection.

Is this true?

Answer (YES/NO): NO